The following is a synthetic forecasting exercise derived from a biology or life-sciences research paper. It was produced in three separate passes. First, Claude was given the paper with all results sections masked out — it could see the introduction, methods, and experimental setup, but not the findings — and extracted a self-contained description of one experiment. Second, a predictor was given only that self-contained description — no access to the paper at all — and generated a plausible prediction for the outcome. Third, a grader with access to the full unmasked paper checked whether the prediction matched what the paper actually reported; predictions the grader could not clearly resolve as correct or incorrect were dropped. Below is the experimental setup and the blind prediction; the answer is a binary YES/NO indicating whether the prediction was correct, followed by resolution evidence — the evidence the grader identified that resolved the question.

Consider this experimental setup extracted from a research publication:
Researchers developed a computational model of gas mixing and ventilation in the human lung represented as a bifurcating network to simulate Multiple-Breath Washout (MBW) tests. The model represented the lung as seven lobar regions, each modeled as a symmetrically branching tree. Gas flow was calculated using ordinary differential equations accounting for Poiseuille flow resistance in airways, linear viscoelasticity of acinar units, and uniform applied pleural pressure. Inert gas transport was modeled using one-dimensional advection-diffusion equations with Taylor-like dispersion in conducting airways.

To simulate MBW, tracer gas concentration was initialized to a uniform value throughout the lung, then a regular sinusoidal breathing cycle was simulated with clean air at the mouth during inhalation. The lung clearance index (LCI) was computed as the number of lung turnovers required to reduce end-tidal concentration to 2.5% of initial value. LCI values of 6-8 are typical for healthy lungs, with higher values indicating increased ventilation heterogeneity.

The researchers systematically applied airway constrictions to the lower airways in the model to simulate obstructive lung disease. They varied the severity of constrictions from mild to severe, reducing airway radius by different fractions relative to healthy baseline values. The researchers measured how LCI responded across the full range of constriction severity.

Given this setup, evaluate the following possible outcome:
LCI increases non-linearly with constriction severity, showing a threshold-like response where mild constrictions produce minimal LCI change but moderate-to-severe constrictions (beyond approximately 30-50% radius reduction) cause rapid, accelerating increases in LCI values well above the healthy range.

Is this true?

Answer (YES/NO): NO